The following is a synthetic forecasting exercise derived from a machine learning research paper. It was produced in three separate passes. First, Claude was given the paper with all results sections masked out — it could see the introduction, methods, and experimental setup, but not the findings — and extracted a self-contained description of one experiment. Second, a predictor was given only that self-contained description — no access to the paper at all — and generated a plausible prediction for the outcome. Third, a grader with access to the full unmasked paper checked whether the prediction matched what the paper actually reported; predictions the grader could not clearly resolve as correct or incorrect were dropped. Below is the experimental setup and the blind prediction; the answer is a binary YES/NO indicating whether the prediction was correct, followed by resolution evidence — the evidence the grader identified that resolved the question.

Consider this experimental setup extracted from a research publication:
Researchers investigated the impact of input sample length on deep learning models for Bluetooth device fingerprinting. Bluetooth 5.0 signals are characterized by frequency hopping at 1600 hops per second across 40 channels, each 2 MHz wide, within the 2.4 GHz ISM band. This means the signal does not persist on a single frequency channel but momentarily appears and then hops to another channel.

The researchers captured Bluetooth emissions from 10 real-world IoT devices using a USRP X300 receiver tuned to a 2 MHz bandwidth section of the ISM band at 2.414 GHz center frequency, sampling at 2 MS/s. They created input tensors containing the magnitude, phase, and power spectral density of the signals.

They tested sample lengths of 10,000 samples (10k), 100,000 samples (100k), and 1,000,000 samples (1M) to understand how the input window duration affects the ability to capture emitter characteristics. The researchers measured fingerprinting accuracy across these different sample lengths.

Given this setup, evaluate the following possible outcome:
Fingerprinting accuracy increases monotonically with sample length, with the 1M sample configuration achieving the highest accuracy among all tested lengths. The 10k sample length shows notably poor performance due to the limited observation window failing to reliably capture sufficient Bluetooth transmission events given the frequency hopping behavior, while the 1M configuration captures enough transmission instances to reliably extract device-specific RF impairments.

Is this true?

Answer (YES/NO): YES